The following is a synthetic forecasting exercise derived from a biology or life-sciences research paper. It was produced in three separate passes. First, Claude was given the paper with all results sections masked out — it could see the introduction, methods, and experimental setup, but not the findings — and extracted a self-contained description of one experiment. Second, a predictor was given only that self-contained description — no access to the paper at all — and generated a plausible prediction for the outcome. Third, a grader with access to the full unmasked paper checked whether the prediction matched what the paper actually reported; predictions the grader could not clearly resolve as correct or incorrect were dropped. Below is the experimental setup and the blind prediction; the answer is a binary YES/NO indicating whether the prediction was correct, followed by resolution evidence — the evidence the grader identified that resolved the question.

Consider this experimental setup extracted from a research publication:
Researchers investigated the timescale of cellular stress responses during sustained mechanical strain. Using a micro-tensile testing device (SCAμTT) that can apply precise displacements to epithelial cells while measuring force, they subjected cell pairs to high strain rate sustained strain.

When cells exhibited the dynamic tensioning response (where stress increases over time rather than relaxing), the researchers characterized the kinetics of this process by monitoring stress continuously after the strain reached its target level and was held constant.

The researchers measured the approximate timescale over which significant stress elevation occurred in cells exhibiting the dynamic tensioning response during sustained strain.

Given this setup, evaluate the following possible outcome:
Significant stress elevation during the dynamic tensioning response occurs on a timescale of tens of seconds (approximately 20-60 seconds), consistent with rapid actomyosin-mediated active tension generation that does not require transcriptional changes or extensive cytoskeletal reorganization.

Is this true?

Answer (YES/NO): NO